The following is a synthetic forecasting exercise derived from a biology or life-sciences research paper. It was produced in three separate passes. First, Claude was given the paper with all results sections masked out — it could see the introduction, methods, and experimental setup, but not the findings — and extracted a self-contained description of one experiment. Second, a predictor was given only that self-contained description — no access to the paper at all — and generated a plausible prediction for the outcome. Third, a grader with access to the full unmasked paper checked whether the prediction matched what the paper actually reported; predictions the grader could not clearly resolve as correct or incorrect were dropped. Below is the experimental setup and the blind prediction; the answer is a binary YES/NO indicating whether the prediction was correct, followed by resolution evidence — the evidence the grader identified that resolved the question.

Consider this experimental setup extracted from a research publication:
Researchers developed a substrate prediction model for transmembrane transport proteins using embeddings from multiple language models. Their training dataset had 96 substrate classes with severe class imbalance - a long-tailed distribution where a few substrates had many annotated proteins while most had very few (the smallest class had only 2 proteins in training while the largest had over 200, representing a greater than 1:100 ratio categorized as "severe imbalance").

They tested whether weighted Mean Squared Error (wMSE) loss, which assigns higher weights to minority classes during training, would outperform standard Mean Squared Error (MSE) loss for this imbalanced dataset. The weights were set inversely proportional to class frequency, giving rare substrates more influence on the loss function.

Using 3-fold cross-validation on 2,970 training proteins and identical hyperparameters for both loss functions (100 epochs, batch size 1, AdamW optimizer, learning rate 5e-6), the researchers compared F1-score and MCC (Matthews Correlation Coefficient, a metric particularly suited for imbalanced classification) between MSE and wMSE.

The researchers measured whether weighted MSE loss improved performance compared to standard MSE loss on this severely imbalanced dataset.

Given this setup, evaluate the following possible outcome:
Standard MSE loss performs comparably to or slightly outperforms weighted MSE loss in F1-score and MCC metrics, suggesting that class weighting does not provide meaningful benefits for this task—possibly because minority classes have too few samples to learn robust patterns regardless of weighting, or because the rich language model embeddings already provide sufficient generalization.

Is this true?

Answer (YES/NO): YES